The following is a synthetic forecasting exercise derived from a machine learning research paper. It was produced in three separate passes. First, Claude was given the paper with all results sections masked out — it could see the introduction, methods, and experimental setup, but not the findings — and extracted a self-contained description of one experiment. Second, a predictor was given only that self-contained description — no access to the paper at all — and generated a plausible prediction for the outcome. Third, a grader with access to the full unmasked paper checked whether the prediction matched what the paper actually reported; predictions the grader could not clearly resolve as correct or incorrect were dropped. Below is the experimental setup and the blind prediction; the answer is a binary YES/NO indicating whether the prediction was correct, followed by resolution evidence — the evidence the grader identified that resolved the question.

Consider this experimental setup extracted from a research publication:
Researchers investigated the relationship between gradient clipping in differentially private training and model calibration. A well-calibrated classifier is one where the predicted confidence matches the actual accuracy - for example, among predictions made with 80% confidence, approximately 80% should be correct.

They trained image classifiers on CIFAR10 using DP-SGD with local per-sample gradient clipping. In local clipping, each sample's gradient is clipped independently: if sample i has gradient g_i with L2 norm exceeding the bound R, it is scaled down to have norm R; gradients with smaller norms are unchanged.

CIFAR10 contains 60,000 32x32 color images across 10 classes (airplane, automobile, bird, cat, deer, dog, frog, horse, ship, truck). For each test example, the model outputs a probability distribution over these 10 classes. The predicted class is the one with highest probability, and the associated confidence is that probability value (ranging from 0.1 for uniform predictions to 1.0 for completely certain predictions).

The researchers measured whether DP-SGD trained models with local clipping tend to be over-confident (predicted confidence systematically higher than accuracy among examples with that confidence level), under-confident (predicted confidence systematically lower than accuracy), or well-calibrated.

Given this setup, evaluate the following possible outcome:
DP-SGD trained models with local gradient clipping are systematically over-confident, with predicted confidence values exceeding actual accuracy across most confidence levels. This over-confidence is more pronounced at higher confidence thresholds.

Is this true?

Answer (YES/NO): NO